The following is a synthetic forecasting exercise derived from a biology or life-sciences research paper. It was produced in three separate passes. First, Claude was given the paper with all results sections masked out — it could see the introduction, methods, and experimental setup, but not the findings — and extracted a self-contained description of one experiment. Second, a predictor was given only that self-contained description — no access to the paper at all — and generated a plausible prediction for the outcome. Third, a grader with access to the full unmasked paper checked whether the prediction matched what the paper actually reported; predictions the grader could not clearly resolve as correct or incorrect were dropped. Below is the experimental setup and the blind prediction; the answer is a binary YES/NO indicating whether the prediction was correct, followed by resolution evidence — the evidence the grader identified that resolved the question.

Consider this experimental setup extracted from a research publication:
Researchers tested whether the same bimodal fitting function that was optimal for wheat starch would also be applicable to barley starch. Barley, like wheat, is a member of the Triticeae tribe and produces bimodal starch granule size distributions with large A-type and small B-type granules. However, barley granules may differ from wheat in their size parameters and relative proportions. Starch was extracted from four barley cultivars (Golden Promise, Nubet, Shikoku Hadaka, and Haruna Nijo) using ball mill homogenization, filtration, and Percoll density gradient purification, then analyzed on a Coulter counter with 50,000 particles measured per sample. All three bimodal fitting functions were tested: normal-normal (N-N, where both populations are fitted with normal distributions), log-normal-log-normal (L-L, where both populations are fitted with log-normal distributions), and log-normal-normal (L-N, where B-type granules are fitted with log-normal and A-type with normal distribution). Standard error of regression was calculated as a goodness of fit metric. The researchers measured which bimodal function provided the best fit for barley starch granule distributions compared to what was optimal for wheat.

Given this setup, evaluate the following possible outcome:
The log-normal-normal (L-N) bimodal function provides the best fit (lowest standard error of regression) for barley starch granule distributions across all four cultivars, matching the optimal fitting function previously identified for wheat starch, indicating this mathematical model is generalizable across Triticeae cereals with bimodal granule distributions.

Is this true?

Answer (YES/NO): YES